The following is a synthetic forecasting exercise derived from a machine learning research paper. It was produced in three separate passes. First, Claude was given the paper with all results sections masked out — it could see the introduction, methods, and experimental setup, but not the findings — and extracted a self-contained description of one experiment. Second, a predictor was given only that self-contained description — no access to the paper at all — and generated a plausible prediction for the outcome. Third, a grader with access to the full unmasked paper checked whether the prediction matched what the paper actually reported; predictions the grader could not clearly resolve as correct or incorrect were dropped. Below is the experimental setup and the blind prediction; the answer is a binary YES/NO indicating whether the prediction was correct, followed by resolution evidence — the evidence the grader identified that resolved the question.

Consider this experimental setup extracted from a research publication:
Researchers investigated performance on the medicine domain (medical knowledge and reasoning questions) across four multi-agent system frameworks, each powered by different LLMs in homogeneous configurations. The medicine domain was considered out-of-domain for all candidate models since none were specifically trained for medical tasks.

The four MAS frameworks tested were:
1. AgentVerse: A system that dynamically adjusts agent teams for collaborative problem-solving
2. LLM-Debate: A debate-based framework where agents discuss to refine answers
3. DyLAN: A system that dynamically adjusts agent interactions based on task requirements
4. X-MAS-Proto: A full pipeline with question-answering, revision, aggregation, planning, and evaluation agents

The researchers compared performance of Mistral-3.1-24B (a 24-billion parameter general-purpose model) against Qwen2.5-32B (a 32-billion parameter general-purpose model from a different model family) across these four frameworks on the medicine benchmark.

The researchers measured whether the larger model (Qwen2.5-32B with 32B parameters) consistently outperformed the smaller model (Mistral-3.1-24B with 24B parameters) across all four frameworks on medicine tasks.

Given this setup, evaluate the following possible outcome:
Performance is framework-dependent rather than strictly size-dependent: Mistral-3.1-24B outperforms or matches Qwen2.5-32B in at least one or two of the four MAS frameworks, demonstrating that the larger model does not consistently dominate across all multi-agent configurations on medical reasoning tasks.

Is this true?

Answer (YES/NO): YES